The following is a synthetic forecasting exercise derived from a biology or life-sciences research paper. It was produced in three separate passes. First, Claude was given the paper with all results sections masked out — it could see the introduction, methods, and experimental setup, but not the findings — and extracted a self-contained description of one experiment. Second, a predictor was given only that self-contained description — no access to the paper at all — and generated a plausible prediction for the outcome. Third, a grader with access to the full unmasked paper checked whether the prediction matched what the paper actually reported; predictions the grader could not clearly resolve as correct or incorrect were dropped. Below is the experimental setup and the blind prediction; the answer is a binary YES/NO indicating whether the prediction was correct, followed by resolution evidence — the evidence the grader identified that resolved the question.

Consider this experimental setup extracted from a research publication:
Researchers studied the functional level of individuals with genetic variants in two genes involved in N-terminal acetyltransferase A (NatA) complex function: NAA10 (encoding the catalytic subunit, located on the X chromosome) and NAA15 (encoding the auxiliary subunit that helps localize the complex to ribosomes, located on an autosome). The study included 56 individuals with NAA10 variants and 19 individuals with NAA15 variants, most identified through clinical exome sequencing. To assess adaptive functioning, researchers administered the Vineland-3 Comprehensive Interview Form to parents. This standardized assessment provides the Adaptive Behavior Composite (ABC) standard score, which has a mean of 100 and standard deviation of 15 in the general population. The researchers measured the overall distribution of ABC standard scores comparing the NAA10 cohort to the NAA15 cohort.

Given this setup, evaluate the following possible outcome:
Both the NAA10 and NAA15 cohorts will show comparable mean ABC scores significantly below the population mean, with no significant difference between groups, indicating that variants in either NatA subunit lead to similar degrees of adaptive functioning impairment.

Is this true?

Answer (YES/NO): NO